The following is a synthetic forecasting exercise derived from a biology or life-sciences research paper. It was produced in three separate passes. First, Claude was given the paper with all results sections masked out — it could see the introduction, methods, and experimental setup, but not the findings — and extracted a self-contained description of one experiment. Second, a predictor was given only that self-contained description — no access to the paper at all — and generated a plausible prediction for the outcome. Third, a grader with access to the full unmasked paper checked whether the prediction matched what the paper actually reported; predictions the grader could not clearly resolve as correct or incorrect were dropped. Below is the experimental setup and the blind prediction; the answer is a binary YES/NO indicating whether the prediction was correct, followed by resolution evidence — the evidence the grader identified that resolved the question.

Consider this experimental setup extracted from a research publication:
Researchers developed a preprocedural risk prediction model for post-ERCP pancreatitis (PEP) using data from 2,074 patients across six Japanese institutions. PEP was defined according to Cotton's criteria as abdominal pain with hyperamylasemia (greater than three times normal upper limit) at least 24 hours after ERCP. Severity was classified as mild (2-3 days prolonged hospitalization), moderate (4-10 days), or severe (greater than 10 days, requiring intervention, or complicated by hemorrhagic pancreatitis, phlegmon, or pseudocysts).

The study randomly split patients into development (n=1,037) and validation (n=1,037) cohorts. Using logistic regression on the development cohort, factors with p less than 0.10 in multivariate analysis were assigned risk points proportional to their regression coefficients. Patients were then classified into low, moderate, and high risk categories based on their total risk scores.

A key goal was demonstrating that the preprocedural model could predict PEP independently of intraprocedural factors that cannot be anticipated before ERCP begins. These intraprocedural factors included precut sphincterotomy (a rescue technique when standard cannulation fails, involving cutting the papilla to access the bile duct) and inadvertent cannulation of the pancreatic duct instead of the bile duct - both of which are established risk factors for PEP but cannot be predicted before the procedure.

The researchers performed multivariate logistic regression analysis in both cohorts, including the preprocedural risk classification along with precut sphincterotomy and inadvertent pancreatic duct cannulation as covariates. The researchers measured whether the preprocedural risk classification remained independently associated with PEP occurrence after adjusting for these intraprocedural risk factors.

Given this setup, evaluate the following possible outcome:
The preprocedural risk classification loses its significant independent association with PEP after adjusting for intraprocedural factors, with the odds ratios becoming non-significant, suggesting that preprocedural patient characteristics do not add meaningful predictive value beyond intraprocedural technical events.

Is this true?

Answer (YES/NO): NO